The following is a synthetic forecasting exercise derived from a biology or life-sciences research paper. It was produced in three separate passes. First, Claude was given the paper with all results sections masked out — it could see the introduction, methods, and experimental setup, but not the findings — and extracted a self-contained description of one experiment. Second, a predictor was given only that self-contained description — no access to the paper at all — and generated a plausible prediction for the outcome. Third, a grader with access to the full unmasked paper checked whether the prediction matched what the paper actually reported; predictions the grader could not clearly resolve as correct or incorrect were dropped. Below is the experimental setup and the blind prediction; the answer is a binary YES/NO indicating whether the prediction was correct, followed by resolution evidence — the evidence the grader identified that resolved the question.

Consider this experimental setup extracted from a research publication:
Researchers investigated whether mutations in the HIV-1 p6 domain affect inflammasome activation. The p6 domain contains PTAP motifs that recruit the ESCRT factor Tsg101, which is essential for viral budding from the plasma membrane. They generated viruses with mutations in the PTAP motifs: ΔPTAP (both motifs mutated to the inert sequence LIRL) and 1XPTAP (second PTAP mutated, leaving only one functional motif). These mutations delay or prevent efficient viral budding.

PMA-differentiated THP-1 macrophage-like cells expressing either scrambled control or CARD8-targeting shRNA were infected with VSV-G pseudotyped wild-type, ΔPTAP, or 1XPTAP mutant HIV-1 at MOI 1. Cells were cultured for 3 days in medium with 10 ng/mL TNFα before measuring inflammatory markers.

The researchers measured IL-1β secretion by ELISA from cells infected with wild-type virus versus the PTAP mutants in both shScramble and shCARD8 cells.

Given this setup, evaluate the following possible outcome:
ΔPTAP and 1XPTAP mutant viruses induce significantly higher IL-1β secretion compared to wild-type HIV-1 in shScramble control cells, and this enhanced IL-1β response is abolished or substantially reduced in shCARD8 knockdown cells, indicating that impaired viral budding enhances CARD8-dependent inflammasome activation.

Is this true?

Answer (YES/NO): YES